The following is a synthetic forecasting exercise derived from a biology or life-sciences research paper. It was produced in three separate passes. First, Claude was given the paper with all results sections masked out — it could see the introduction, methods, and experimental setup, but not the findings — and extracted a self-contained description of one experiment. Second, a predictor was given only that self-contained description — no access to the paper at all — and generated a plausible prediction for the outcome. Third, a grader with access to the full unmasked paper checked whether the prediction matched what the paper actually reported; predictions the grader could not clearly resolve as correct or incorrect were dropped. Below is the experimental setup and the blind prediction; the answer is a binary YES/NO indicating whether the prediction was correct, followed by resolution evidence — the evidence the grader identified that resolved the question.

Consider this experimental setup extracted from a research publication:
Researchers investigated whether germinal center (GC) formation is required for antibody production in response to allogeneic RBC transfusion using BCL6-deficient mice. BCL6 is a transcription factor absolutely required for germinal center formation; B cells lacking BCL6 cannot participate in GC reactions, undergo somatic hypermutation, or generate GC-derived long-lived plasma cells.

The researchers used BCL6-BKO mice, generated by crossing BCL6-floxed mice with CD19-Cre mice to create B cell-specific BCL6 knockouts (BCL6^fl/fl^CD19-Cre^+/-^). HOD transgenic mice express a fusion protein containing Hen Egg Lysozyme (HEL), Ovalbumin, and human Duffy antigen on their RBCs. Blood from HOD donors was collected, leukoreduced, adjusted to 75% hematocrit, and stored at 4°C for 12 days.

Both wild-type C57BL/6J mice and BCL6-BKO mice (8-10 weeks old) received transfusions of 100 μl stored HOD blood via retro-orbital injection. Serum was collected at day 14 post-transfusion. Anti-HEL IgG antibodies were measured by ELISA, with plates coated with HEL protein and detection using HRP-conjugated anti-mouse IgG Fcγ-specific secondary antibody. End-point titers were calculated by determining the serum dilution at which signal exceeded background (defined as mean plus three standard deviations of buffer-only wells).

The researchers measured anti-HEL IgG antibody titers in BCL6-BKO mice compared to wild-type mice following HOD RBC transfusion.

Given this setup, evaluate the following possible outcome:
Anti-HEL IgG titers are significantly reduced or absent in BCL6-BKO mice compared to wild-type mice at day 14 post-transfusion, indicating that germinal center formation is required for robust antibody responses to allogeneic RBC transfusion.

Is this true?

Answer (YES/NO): NO